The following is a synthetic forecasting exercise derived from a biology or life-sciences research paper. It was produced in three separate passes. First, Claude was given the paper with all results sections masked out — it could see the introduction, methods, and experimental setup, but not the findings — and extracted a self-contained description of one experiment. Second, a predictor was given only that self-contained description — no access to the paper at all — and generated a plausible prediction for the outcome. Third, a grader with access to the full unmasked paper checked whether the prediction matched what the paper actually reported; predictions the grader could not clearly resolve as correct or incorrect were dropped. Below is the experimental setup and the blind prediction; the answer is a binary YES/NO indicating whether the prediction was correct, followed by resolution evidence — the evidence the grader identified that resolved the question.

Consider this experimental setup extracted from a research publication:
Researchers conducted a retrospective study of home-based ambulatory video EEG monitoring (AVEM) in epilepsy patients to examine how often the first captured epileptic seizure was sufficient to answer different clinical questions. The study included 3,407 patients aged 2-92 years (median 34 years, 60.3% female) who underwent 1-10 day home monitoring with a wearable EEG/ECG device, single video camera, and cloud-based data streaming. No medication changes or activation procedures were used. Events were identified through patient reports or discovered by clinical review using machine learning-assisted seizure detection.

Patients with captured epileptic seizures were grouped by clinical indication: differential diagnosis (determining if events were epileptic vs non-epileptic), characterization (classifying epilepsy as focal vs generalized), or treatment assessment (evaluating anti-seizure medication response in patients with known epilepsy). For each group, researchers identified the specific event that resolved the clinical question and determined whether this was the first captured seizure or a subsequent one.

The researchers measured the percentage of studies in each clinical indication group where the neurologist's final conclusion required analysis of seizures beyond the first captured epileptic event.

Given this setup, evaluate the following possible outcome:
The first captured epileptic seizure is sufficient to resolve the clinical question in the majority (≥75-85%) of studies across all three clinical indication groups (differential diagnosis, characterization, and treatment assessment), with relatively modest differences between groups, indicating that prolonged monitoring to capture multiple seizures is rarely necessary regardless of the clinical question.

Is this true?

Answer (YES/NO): NO